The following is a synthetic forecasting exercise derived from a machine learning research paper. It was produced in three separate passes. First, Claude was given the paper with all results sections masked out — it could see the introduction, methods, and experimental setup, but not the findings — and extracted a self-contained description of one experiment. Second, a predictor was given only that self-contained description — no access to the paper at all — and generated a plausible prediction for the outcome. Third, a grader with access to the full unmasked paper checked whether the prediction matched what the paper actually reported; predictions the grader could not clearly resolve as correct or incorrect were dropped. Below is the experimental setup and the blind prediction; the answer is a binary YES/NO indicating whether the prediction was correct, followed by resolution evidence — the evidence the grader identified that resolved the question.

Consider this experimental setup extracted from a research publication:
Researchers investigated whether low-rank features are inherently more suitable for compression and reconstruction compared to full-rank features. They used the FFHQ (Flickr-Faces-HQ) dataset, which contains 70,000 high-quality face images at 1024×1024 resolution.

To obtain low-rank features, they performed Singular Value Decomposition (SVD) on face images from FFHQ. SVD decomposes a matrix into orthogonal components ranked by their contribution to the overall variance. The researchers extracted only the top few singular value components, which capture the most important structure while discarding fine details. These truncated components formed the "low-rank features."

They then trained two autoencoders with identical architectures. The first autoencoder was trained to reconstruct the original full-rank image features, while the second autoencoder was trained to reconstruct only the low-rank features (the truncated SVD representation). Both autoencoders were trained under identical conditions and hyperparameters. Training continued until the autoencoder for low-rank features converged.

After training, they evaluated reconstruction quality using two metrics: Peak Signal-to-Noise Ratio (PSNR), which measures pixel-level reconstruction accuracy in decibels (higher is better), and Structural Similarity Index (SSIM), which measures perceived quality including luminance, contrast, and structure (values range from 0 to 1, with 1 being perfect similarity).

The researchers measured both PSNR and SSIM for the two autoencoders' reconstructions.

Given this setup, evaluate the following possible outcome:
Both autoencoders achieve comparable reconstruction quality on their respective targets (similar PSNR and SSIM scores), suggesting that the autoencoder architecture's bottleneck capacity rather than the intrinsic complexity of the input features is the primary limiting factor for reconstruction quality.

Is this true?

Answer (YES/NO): NO